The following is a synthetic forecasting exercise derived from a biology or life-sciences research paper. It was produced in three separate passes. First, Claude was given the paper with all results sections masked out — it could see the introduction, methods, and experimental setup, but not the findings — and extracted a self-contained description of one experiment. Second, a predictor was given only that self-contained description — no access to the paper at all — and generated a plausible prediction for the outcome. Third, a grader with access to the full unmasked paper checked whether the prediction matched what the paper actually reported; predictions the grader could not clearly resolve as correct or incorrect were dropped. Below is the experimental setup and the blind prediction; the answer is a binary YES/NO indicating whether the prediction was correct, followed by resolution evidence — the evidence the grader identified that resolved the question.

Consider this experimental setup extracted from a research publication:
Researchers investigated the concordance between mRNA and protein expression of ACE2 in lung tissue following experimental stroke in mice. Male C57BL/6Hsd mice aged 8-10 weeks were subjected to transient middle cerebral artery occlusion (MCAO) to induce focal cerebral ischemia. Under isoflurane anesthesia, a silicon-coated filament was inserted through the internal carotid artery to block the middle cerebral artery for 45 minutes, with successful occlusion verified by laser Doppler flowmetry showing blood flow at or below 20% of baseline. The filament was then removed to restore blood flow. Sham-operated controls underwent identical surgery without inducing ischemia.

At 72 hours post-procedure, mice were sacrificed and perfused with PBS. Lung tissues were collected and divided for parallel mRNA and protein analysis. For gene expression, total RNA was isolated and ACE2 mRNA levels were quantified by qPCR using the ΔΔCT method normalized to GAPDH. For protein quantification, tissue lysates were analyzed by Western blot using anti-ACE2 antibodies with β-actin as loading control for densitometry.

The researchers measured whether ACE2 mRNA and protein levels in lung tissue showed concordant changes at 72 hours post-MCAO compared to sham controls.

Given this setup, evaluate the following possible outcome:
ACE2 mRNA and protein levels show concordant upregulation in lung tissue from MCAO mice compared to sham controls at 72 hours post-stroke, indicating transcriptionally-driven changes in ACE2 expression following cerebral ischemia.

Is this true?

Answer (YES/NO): YES